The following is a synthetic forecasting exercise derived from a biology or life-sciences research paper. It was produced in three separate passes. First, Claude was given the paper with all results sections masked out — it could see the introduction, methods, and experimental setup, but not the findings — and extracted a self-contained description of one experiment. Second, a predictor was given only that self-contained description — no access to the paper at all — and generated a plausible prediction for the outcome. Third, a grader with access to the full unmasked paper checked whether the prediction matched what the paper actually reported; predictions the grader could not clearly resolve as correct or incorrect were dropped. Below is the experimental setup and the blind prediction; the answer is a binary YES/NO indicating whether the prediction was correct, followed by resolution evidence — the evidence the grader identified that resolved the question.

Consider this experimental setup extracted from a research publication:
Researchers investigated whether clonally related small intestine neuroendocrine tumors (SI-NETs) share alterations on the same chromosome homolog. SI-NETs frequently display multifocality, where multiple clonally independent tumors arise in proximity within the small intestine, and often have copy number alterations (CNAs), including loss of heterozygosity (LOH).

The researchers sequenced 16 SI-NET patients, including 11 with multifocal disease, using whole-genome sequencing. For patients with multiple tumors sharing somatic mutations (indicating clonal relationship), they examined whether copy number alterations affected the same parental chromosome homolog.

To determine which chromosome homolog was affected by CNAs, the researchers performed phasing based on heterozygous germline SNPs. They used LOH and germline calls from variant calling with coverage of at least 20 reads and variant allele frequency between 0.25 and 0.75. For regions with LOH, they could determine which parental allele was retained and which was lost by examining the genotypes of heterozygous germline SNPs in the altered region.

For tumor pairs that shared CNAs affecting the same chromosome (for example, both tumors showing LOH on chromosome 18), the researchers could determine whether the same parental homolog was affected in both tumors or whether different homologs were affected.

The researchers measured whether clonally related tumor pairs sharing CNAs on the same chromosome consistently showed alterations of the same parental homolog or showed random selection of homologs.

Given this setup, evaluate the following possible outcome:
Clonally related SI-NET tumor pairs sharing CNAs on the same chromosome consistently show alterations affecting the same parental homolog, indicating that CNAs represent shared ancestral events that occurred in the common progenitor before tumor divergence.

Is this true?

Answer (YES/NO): YES